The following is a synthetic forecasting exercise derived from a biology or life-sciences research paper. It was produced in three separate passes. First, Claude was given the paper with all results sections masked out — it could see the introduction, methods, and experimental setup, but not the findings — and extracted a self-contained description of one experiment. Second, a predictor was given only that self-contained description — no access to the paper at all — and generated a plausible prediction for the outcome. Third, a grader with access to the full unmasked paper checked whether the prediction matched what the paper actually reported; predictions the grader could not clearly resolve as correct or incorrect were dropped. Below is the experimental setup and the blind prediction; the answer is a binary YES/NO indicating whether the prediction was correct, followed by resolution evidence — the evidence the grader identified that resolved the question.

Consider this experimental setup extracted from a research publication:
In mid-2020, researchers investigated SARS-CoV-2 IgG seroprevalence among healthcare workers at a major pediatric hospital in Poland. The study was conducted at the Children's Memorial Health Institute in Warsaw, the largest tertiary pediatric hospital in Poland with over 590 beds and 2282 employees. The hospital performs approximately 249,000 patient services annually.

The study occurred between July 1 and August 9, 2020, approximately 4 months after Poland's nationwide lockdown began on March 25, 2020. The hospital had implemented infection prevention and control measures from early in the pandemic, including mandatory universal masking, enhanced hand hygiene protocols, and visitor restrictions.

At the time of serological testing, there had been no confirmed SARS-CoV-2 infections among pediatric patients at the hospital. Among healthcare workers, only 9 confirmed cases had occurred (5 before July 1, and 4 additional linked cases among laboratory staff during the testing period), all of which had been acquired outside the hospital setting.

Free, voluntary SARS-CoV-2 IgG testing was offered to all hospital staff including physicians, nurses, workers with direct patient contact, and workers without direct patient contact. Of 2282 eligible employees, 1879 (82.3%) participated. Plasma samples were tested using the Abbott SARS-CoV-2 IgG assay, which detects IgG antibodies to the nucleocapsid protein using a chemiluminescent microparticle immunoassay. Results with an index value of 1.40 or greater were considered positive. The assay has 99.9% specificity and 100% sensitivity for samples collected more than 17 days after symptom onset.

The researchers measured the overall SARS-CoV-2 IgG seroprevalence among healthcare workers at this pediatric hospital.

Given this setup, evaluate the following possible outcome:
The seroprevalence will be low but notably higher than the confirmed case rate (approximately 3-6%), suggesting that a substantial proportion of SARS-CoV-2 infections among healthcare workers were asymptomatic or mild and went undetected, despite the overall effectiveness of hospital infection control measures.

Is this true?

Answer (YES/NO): NO